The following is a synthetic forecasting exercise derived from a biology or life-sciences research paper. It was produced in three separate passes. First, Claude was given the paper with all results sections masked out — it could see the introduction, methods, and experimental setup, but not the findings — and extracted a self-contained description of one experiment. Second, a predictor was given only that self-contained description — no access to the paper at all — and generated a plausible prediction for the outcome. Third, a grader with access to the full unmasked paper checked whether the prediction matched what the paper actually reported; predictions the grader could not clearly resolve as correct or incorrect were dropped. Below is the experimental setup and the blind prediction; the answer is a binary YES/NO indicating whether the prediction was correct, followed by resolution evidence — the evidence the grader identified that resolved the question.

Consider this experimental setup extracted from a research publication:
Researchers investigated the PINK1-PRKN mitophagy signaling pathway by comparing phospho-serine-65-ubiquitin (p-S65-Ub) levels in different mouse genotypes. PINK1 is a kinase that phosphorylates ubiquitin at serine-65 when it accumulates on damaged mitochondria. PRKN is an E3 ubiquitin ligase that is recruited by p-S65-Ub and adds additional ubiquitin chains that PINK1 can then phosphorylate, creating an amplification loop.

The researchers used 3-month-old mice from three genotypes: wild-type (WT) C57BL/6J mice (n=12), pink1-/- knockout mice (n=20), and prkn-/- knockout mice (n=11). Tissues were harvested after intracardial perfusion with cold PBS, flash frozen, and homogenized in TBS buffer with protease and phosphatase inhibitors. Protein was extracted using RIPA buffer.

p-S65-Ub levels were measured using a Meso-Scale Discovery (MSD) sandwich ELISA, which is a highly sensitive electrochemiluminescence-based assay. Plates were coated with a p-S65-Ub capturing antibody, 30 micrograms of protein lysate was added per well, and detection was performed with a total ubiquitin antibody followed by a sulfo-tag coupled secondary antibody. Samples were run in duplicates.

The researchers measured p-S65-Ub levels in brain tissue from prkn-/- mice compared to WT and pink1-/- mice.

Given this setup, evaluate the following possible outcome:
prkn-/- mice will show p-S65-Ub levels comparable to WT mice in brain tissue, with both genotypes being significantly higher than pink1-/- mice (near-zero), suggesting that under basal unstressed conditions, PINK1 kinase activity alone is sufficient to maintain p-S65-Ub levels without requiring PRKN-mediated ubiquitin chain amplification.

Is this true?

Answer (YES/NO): NO